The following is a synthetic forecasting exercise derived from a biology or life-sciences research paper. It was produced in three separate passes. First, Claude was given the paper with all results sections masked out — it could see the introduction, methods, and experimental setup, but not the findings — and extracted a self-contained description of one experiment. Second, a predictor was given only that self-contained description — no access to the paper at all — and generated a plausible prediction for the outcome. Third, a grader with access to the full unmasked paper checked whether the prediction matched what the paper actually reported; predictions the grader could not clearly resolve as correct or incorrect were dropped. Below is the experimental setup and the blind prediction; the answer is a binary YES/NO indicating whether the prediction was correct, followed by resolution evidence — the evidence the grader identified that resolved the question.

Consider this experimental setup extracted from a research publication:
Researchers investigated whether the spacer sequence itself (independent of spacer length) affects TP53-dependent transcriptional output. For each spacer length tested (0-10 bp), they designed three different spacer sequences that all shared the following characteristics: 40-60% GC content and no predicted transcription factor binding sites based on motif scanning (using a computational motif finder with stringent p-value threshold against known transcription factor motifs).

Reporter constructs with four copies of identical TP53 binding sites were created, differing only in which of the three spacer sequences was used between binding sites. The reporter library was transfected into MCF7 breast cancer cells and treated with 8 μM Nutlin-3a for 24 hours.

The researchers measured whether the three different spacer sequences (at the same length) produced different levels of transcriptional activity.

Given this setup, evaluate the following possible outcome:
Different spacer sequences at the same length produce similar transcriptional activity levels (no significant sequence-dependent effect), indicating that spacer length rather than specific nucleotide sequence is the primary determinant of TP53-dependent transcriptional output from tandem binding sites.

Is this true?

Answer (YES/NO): NO